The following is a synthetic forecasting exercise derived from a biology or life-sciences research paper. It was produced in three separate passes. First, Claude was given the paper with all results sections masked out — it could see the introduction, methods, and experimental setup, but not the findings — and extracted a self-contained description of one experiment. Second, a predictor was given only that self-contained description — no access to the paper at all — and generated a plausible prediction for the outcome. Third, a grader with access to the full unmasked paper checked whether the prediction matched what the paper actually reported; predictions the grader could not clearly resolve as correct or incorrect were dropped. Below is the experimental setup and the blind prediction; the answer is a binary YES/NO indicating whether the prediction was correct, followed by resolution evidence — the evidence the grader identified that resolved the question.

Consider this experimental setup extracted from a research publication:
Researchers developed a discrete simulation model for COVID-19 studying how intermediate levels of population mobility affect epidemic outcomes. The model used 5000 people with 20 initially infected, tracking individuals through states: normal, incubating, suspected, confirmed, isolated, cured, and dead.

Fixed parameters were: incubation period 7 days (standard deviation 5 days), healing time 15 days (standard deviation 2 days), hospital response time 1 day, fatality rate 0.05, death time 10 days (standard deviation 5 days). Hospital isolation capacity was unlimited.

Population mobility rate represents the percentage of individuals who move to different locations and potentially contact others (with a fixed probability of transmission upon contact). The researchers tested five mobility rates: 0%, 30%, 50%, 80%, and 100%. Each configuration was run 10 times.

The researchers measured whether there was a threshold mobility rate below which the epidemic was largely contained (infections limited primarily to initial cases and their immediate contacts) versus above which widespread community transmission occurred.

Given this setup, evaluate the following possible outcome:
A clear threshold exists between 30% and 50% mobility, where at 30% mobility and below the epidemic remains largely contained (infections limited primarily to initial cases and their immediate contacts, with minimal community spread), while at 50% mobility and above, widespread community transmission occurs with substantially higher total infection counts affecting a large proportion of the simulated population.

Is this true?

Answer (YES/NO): NO